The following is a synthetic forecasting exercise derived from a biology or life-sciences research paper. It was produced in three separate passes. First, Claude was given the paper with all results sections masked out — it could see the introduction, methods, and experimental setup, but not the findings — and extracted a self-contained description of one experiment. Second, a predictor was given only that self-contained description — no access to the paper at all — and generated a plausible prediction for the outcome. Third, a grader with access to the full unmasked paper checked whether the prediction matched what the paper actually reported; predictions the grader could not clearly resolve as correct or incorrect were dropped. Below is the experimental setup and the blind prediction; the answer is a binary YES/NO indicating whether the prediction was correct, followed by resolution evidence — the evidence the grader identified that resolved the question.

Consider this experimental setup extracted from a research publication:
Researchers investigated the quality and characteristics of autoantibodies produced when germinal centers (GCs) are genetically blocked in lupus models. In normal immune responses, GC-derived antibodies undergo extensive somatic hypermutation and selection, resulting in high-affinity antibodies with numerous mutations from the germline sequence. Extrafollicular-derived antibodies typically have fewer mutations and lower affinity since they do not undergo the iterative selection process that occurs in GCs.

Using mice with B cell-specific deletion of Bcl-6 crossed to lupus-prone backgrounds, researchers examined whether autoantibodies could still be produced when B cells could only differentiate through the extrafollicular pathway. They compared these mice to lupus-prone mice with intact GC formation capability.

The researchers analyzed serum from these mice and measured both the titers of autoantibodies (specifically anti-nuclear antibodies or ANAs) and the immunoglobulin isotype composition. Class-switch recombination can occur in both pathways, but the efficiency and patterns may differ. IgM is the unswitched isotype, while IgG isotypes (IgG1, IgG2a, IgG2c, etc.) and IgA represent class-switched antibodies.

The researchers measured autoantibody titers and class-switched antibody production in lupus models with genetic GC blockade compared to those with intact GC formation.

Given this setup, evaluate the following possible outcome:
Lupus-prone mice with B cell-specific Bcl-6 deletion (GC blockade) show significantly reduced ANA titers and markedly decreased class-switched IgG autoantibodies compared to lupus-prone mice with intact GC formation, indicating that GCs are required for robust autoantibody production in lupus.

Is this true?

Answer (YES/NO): NO